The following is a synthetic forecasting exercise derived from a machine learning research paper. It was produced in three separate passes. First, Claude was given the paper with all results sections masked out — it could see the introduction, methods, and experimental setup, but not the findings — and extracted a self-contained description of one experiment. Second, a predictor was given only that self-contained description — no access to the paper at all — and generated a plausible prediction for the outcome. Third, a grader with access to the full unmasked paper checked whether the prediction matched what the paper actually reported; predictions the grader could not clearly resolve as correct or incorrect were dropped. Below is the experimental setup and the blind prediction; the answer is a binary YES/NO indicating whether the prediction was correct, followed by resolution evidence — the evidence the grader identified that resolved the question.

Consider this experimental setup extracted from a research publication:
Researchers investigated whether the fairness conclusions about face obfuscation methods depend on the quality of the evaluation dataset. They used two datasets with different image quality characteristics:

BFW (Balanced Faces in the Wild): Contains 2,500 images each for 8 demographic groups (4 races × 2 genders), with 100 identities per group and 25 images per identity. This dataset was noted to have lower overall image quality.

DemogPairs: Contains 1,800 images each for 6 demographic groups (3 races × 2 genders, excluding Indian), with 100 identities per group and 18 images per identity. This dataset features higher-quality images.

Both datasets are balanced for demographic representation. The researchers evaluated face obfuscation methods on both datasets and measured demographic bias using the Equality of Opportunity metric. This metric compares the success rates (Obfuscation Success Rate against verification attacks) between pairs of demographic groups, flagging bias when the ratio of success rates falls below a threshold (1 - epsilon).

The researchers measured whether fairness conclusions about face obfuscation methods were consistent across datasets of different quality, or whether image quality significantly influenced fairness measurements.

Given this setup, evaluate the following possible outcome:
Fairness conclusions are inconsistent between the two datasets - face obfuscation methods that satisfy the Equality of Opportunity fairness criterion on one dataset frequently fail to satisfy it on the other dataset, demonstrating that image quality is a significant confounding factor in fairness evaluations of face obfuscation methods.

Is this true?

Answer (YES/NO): NO